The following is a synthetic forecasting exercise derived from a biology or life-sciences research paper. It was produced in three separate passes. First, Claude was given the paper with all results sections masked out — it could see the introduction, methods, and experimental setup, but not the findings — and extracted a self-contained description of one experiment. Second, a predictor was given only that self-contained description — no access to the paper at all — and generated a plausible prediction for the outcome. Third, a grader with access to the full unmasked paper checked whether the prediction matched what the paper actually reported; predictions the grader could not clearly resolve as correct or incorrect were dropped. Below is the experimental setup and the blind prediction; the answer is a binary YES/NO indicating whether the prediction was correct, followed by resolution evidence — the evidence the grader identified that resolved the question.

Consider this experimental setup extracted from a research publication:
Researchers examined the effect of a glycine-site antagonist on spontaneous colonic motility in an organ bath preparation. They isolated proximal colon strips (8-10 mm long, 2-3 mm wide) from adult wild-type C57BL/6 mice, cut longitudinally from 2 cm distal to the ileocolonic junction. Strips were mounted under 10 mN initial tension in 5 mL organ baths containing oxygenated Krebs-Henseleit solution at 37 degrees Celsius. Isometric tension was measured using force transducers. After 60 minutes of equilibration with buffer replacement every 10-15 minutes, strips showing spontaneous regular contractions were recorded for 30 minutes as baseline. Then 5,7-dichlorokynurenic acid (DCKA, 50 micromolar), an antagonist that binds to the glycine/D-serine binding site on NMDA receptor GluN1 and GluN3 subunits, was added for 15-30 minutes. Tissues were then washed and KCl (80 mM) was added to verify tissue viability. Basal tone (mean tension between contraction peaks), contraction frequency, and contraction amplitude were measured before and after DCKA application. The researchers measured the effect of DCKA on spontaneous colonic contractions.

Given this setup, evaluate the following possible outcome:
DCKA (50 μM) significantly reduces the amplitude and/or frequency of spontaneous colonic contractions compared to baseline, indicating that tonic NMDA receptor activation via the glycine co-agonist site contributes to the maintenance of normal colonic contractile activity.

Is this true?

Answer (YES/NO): YES